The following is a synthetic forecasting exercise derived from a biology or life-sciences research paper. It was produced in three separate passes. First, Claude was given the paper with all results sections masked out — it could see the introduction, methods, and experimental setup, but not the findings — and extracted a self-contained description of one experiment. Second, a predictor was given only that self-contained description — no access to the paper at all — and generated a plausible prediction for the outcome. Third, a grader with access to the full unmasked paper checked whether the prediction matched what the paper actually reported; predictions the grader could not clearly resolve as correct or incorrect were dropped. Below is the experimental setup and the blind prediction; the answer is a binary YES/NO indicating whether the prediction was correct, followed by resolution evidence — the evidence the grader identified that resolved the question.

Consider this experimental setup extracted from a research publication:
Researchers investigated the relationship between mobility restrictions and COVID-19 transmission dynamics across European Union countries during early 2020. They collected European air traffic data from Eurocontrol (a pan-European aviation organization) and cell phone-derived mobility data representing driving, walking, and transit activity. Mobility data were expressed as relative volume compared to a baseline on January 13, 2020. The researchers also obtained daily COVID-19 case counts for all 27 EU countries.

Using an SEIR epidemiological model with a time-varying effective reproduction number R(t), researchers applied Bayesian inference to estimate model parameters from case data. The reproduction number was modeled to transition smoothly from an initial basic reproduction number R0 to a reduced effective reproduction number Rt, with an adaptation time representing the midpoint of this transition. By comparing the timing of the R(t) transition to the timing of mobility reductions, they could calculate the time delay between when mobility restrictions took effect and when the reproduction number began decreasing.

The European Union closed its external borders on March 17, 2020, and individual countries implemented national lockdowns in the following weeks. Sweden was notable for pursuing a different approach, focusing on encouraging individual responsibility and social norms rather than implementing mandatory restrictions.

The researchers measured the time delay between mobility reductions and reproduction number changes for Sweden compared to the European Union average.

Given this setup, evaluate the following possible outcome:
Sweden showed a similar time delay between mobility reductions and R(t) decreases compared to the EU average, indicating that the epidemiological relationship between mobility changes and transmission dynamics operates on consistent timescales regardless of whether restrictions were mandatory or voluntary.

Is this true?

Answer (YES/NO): NO